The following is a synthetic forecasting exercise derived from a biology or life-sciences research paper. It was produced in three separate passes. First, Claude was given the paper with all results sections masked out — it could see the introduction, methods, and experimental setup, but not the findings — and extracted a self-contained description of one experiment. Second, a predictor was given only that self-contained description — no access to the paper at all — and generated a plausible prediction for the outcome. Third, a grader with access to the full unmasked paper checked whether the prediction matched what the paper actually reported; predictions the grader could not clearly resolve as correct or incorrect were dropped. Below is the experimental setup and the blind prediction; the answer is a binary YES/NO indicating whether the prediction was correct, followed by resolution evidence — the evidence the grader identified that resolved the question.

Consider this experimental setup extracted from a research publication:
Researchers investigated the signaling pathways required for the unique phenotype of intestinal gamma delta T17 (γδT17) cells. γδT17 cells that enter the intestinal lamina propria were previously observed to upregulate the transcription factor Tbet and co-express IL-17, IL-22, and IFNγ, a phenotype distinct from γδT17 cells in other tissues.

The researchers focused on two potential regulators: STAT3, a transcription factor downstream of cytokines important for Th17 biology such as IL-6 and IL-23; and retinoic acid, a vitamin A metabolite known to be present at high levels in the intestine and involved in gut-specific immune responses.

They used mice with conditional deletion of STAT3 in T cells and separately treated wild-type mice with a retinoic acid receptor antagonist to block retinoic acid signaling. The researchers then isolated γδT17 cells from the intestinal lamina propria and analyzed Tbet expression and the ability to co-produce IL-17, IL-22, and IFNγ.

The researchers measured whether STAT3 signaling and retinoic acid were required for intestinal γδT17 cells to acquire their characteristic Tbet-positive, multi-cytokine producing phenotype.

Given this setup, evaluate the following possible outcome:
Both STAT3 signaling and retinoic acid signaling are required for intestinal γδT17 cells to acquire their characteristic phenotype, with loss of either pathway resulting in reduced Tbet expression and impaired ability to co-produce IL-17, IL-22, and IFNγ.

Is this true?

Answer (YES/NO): NO